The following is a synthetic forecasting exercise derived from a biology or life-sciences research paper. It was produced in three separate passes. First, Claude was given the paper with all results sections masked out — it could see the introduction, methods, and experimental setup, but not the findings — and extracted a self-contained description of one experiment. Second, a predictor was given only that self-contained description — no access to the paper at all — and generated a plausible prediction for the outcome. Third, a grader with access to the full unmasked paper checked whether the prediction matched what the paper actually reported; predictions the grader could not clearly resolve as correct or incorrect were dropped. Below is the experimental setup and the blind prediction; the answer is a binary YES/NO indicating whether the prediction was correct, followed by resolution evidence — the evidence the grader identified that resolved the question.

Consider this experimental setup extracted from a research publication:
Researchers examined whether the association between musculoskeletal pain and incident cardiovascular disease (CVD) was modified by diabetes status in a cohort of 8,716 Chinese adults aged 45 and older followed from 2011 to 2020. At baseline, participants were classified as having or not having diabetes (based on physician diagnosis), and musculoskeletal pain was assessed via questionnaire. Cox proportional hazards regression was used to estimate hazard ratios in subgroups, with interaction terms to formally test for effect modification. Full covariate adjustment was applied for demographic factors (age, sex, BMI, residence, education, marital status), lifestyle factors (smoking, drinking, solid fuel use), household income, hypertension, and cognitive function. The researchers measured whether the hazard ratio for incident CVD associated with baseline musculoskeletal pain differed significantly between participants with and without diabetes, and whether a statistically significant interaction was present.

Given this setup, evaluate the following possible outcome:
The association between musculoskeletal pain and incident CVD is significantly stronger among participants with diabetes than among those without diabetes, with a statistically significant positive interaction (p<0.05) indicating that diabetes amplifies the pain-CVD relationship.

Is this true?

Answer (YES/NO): NO